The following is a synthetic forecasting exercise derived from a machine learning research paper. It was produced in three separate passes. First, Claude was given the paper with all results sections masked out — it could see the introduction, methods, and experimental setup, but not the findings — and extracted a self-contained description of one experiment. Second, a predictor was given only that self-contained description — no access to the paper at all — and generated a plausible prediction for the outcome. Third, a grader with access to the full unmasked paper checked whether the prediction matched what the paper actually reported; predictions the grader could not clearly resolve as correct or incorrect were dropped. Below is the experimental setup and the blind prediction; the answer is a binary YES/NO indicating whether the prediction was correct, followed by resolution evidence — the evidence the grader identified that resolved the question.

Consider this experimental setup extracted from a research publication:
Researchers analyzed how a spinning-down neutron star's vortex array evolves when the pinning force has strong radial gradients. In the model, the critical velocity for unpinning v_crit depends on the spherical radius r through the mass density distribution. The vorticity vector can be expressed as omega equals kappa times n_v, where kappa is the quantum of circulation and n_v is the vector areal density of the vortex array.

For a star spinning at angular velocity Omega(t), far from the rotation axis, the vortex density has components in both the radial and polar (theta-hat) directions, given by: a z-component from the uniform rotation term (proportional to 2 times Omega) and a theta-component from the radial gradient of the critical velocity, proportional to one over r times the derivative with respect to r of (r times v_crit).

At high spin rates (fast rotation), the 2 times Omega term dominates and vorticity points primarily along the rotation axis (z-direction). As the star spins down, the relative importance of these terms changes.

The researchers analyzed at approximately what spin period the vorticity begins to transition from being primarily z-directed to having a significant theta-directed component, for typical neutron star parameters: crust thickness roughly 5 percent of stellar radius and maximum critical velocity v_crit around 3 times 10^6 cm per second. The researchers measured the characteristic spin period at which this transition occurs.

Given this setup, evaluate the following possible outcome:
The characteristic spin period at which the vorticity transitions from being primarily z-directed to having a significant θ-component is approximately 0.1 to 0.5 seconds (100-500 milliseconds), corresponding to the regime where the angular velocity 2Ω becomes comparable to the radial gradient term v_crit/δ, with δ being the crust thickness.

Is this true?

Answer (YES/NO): YES